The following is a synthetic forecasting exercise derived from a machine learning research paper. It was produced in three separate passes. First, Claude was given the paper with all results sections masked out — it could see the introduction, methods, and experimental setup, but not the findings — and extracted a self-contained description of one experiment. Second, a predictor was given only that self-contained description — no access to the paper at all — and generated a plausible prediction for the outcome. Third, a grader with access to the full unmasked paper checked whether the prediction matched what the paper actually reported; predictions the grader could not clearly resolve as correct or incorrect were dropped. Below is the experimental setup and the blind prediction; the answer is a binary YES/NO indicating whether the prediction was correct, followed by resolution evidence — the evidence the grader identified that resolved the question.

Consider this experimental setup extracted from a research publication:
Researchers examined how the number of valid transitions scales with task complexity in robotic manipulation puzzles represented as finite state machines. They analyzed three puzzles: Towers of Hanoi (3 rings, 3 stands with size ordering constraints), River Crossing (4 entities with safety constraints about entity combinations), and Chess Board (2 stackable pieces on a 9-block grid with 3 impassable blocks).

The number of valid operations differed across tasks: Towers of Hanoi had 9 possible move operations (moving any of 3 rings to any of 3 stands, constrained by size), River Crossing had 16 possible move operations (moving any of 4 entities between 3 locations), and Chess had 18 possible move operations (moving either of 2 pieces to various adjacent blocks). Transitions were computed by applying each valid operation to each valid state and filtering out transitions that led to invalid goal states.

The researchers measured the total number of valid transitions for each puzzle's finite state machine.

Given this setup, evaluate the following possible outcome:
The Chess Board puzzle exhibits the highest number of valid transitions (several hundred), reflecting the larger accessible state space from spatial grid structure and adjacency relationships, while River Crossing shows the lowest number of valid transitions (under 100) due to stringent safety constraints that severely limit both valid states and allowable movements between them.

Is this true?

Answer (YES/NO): NO